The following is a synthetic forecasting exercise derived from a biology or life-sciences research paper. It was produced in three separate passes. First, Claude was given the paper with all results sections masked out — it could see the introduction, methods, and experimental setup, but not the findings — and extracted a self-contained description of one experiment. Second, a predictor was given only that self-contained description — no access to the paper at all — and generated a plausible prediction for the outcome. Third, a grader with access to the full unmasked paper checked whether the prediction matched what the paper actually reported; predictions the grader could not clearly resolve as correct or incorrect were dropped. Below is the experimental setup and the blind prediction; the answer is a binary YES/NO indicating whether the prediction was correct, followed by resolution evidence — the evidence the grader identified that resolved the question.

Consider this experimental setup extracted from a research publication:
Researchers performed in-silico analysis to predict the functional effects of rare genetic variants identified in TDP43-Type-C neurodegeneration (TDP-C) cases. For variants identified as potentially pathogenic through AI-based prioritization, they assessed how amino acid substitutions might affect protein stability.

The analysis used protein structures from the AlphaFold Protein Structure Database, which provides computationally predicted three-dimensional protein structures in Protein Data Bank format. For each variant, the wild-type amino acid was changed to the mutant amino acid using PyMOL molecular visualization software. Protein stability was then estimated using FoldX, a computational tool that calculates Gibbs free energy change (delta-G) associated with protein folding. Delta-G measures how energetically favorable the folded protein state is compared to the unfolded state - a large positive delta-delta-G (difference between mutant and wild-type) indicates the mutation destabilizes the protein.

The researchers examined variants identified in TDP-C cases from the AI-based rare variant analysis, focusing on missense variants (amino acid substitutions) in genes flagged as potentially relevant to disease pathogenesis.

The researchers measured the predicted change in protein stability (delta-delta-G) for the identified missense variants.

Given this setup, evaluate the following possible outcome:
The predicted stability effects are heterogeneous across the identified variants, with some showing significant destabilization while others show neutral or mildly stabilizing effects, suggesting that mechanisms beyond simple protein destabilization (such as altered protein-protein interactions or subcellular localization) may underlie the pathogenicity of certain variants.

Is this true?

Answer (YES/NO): NO